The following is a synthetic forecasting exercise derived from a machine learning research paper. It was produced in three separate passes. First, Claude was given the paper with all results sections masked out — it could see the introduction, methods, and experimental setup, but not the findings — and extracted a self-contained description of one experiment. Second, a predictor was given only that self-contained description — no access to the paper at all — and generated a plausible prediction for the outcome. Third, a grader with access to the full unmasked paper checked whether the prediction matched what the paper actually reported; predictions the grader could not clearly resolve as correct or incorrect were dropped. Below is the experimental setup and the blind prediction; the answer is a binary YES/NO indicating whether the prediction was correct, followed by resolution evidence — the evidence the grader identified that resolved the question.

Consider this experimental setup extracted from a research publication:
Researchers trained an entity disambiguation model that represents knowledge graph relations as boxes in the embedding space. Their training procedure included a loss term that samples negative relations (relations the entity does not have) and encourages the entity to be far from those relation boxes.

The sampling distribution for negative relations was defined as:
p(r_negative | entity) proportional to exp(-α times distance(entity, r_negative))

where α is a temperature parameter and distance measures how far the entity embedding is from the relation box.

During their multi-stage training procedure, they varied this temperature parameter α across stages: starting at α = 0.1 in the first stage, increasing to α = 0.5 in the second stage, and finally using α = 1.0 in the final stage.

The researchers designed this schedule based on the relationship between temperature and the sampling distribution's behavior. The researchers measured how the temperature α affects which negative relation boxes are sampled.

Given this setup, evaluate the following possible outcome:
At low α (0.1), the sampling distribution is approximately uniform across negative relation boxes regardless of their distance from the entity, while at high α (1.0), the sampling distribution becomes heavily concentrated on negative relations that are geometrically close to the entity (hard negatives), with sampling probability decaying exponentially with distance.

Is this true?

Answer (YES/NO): YES